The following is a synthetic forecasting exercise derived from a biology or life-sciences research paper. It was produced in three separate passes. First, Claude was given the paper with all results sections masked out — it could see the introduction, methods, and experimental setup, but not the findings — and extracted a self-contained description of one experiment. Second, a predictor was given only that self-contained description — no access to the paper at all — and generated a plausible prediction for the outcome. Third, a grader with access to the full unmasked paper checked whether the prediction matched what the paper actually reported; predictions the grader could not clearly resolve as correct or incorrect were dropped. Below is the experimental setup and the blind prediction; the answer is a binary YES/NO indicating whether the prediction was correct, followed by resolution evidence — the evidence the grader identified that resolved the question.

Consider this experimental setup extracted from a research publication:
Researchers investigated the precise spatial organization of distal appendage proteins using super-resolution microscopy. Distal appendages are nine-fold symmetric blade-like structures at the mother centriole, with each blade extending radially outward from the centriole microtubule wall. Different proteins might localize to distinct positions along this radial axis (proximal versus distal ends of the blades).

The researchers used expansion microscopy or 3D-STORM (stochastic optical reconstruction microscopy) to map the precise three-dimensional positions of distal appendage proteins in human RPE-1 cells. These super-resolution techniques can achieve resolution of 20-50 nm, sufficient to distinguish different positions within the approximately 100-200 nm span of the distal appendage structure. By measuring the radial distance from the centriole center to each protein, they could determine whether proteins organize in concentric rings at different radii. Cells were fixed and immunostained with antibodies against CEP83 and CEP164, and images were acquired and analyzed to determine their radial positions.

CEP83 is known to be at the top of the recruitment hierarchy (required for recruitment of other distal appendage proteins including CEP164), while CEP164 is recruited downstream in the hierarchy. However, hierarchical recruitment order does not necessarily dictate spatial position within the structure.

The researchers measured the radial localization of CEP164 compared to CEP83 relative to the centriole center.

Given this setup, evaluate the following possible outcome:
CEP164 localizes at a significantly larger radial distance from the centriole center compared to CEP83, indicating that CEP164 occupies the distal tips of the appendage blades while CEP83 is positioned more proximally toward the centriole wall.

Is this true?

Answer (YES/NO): NO